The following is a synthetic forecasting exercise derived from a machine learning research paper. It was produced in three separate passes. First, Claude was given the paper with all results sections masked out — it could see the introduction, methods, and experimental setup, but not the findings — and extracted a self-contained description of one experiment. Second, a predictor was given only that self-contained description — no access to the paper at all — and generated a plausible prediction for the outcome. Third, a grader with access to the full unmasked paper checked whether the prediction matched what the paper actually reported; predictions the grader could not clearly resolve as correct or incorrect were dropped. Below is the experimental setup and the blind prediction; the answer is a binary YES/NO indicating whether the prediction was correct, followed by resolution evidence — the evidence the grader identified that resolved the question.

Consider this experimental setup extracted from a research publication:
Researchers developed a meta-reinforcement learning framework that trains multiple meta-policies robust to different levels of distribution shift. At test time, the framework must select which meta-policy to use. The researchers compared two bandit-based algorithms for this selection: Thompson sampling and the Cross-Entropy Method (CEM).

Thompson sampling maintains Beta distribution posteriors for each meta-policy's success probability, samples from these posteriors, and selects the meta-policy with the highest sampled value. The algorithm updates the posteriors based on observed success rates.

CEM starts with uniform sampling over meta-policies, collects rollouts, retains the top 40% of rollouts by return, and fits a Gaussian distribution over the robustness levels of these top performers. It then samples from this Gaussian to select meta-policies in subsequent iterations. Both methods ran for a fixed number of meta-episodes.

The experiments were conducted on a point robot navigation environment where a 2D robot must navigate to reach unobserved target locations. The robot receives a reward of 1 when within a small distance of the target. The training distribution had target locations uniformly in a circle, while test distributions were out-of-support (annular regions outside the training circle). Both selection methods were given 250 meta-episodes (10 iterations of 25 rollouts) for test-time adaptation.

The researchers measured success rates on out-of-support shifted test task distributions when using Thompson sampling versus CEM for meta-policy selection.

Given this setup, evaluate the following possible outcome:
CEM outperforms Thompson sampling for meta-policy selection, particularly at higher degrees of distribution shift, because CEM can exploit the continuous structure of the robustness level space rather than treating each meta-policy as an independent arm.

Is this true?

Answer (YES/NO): NO